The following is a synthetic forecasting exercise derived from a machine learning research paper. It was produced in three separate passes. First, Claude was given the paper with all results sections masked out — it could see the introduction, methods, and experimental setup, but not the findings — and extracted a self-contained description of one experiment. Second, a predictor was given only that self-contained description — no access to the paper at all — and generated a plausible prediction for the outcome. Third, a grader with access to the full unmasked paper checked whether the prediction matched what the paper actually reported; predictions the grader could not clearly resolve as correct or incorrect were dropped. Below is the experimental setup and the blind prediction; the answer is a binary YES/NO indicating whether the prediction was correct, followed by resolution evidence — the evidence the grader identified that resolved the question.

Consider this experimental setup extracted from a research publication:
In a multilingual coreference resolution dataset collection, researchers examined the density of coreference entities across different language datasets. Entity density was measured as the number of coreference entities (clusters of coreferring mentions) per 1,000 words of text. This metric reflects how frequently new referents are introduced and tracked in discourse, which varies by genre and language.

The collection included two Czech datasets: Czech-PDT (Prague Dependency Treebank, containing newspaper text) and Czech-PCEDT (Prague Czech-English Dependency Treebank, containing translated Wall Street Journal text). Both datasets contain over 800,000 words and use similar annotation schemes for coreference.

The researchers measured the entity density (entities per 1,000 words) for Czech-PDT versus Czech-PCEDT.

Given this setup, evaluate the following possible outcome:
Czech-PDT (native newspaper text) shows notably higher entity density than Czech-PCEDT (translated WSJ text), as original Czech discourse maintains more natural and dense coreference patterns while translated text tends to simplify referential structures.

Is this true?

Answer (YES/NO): YES